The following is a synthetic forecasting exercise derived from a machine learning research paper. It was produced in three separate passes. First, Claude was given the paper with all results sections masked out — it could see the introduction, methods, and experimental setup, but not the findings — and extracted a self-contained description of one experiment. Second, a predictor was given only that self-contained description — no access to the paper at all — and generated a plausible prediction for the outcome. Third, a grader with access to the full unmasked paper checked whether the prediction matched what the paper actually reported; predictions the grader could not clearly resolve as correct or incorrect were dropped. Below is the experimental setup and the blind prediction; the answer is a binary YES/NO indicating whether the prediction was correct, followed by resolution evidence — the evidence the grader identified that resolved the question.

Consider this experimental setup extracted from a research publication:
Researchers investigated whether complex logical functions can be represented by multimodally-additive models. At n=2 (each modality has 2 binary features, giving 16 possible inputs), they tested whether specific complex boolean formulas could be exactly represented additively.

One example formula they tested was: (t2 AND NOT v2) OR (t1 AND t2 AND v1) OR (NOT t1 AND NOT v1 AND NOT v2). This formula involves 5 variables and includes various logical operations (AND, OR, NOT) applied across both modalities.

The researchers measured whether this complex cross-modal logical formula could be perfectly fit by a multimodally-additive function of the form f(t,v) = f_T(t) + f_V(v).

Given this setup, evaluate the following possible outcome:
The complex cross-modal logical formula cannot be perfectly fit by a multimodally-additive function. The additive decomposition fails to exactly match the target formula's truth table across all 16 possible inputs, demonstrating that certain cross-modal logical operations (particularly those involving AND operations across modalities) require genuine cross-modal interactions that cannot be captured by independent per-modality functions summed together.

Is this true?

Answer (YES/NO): NO